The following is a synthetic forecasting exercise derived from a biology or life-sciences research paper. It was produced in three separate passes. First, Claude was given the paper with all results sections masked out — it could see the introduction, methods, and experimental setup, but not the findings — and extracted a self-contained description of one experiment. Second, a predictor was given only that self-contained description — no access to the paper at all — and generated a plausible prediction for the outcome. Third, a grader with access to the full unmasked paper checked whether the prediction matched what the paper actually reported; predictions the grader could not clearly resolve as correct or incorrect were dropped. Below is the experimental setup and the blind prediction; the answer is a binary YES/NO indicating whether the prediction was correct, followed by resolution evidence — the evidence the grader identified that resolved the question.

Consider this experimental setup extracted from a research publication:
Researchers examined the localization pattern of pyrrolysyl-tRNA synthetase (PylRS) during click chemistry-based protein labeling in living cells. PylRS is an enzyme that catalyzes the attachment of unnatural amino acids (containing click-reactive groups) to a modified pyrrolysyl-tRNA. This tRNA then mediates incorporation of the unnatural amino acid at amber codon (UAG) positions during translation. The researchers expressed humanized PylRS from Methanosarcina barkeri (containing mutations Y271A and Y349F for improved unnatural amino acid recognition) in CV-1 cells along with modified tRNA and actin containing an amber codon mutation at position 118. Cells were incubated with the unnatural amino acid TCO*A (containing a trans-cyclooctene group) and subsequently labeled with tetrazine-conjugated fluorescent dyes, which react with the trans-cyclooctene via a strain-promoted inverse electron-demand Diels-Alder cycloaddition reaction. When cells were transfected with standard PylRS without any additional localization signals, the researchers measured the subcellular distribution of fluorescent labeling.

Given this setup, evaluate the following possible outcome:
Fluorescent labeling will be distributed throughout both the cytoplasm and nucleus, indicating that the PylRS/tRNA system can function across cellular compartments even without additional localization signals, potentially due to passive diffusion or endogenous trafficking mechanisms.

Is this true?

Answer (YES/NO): YES